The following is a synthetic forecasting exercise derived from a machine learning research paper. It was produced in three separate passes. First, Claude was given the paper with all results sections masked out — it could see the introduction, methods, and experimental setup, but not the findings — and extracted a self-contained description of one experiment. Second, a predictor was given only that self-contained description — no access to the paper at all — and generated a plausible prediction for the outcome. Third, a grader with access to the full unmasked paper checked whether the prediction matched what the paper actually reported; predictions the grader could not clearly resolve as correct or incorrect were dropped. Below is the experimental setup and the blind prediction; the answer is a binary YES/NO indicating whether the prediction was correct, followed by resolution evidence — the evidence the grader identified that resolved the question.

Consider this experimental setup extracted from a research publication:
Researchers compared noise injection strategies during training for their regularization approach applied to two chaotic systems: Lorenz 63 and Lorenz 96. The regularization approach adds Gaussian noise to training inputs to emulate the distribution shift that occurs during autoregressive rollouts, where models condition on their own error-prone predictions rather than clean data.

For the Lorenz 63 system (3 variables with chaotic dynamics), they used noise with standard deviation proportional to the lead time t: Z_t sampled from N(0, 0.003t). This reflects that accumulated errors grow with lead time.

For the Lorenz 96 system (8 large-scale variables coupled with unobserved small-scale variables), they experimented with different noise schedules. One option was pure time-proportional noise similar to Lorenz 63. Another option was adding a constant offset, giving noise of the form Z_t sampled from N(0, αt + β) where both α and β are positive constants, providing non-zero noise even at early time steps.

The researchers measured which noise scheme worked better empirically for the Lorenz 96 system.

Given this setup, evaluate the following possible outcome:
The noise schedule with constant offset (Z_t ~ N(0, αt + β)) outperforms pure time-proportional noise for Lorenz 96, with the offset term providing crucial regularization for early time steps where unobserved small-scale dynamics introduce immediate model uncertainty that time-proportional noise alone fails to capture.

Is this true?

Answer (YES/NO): YES